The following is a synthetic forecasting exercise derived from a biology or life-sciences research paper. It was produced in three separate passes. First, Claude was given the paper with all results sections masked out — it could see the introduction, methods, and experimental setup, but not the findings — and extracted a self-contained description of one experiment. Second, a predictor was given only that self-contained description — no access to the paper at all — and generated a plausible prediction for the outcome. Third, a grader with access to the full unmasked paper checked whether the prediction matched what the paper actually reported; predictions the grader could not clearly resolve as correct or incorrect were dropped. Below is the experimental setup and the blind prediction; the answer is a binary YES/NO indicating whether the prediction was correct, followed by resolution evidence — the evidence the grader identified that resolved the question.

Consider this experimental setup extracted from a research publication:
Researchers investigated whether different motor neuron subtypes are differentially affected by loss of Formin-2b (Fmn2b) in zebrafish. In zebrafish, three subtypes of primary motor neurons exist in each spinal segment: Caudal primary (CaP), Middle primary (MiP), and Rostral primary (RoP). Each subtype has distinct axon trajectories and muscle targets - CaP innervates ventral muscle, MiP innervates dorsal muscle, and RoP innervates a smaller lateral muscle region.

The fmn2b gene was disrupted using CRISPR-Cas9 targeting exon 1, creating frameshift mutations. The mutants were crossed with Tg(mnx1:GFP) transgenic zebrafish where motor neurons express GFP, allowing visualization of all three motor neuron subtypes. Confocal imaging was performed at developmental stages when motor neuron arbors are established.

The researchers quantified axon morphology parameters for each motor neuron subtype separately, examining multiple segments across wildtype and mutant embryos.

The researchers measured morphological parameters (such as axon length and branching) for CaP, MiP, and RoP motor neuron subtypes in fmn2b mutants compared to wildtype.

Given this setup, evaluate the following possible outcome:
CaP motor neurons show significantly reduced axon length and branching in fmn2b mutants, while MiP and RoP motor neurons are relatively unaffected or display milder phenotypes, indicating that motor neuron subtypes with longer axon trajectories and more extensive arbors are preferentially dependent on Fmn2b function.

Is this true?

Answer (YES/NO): NO